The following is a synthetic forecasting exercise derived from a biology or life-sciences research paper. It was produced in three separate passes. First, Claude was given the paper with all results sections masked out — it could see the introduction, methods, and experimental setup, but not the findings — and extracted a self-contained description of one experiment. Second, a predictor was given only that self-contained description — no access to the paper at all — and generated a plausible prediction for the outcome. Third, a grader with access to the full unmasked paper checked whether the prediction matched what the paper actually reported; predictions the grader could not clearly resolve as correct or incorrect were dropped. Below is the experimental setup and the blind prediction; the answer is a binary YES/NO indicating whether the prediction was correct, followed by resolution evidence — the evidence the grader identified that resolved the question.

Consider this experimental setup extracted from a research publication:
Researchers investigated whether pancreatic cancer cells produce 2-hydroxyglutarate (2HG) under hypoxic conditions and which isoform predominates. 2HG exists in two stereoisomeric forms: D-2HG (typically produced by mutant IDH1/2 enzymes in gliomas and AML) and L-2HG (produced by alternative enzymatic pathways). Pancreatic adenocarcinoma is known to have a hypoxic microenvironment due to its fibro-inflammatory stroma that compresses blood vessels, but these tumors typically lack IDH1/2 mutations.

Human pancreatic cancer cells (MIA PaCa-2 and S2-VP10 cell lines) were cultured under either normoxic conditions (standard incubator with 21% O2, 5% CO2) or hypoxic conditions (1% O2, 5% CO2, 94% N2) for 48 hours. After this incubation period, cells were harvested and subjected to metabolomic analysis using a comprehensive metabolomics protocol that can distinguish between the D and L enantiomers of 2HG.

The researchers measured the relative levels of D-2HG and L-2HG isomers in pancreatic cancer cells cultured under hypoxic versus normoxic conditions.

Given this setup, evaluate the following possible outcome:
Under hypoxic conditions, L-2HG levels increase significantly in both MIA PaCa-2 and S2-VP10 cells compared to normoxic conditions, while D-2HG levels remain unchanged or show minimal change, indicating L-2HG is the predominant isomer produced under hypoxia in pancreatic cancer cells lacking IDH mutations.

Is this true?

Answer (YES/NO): YES